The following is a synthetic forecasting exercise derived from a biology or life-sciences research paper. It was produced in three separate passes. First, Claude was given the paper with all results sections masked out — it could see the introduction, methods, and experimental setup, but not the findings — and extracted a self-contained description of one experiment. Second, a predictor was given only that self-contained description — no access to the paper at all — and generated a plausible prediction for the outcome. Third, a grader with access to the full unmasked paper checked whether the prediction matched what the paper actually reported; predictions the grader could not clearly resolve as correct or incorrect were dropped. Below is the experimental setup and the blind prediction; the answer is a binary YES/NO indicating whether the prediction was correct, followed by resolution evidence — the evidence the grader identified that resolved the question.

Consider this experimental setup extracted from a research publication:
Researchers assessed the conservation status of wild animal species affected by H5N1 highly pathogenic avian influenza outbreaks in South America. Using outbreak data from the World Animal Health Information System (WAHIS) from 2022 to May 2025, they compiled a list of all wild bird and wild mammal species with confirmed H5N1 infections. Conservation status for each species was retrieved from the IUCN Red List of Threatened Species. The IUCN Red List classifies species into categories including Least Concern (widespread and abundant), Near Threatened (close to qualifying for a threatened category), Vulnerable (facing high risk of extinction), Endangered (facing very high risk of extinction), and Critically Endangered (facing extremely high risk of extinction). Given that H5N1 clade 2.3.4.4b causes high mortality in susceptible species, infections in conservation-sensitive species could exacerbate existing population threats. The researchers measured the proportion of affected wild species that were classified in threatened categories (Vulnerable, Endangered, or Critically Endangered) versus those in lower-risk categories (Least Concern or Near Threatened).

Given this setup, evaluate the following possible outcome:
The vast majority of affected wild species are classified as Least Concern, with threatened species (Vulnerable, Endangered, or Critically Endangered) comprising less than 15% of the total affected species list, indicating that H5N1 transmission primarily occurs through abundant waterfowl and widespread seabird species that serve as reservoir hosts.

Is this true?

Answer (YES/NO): NO